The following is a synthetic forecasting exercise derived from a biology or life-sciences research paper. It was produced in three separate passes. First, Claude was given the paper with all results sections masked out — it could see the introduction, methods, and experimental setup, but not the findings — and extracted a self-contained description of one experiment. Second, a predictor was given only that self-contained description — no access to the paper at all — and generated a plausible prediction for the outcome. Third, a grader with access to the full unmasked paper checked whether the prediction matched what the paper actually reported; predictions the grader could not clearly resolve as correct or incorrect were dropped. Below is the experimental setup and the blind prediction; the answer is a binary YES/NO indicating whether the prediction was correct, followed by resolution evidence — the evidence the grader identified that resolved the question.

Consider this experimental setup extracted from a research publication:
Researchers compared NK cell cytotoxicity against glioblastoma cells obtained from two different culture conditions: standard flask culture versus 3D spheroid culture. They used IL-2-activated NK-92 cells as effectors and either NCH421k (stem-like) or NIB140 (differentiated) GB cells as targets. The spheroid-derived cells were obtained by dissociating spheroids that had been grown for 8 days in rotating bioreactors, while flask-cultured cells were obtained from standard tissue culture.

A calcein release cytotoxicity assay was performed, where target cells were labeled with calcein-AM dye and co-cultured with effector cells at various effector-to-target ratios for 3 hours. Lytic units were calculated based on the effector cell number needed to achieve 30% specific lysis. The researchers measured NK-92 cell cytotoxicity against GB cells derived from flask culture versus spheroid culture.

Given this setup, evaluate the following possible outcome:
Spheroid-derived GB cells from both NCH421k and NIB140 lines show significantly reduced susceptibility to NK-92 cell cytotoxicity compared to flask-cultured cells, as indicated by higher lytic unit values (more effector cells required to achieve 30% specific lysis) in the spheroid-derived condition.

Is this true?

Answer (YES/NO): NO